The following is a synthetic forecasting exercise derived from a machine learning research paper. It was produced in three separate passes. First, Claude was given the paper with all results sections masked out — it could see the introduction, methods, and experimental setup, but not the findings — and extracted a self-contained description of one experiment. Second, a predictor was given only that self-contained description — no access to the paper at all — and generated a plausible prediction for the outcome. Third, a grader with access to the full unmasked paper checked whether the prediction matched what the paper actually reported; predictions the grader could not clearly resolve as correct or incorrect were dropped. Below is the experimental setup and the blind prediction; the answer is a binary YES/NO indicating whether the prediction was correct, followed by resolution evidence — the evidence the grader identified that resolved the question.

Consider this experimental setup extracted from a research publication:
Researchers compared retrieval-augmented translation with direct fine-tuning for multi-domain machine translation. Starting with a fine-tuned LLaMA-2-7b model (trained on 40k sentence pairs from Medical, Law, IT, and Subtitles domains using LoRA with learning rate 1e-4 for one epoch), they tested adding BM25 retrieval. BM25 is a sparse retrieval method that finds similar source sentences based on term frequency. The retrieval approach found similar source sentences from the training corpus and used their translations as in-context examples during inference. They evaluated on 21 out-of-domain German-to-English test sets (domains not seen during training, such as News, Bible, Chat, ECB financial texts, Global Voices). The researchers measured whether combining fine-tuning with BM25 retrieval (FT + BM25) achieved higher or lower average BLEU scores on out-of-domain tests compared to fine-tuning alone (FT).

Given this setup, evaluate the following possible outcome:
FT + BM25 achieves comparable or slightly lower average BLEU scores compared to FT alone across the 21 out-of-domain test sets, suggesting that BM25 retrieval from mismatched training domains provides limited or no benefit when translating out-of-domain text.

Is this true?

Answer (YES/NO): NO